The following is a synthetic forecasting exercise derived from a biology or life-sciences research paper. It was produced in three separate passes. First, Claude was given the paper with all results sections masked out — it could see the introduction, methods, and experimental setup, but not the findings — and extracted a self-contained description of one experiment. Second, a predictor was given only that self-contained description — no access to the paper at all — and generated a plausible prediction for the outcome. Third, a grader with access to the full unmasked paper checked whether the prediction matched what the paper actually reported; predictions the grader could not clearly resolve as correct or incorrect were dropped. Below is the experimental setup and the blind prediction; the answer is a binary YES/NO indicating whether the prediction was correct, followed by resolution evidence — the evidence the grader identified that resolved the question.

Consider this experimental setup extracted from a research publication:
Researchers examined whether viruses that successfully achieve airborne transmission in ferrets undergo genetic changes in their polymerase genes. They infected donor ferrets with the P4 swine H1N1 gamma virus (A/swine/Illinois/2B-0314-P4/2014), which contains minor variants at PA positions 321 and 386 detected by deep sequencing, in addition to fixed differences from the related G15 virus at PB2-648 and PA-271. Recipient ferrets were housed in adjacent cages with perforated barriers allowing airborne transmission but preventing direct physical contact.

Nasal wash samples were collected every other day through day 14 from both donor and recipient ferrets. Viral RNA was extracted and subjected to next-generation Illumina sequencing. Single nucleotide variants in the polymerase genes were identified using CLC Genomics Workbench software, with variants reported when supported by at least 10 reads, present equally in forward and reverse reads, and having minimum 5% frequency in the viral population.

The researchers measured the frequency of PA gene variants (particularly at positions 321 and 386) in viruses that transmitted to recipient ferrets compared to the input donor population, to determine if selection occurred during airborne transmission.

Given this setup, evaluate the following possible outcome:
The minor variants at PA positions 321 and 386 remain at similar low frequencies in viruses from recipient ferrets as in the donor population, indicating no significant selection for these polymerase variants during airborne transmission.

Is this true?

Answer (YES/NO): NO